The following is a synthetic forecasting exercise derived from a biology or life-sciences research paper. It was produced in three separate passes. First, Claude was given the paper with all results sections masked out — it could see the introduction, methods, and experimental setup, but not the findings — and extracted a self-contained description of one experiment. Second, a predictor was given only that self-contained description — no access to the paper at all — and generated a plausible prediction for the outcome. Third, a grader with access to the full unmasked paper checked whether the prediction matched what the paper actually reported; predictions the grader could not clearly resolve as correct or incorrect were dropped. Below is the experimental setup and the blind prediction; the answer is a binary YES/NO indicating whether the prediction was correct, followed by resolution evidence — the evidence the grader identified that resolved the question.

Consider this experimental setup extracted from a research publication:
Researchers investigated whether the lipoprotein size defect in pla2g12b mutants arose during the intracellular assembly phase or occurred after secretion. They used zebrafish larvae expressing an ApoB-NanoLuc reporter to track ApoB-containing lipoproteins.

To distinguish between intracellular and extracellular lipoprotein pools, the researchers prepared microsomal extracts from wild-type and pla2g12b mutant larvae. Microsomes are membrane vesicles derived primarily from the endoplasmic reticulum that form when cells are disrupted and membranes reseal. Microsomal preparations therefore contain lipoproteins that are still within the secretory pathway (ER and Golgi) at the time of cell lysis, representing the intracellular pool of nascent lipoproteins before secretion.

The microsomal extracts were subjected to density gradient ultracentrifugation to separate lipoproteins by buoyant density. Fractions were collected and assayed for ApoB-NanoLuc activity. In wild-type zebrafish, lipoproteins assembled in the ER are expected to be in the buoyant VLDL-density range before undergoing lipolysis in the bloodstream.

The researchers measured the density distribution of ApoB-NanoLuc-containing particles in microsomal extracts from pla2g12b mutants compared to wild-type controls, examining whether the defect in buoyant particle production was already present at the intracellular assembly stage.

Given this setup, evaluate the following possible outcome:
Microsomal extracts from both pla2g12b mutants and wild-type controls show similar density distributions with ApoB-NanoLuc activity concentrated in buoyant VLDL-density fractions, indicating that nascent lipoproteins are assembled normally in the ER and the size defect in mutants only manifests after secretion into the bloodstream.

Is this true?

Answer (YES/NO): NO